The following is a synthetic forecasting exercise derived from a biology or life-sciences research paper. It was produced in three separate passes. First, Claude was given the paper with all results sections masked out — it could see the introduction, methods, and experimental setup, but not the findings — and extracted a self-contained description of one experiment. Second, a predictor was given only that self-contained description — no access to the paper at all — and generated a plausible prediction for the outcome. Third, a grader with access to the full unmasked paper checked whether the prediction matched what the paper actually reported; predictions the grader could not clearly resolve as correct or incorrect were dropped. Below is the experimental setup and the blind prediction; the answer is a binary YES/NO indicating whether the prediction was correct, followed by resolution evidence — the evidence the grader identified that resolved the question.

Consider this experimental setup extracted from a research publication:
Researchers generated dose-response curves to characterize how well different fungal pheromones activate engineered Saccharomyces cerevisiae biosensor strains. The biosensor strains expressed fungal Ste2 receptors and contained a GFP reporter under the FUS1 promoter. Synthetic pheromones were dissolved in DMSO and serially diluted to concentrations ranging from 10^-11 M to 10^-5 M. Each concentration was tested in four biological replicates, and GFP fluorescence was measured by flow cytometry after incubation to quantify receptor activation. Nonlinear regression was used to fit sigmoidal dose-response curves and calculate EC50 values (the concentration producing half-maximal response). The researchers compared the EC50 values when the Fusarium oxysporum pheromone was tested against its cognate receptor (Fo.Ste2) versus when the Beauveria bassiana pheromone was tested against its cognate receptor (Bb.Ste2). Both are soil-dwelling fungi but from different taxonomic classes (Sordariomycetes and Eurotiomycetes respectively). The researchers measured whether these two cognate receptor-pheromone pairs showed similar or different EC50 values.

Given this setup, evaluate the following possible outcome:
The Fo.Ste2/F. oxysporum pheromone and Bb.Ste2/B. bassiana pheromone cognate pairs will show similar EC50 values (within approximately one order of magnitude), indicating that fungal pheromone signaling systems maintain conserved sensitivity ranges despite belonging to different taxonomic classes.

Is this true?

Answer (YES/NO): NO